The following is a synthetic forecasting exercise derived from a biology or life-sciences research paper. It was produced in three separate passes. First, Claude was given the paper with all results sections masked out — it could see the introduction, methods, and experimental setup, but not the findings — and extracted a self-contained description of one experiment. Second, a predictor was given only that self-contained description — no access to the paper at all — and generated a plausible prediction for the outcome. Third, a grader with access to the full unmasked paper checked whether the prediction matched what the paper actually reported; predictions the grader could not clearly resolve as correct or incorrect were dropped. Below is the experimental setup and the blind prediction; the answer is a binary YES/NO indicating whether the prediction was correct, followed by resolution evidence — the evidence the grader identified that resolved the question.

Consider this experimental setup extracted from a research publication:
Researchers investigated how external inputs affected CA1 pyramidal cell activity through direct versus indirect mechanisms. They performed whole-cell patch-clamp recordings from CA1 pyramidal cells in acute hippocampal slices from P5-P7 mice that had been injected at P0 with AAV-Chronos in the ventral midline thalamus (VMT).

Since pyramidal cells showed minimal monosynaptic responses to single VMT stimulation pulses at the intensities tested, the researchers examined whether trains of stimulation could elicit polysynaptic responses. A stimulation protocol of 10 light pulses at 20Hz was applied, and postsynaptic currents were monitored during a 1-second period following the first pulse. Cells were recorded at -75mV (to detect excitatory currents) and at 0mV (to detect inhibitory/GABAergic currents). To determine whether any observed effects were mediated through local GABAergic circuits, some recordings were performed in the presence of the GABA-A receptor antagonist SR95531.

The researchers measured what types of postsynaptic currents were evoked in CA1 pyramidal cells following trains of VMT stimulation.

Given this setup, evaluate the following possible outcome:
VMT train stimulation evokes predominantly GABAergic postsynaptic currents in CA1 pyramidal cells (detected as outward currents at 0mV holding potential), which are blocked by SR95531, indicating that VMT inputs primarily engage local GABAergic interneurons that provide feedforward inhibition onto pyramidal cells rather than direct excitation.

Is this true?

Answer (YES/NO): NO